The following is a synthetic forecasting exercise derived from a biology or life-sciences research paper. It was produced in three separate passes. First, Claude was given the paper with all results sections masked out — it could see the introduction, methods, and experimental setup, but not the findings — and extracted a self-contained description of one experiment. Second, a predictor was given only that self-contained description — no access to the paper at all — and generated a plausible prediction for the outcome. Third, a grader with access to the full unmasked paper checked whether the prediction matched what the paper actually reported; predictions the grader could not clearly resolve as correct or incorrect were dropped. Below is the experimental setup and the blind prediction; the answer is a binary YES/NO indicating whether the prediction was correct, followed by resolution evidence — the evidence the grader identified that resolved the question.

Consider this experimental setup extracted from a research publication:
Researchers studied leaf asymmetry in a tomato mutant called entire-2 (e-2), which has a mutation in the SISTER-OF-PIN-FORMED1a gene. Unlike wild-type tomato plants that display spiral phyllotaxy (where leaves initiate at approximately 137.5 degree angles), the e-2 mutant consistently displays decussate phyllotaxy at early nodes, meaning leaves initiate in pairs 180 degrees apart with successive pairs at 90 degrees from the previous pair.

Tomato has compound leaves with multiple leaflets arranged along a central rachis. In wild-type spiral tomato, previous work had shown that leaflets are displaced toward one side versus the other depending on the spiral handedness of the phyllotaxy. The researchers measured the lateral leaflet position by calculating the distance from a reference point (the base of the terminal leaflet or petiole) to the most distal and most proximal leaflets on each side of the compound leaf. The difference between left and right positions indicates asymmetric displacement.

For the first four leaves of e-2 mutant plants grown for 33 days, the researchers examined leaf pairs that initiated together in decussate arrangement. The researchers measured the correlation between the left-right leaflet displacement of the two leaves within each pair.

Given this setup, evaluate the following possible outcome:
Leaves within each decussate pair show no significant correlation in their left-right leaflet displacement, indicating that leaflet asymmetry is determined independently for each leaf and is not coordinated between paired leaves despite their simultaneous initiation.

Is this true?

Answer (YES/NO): NO